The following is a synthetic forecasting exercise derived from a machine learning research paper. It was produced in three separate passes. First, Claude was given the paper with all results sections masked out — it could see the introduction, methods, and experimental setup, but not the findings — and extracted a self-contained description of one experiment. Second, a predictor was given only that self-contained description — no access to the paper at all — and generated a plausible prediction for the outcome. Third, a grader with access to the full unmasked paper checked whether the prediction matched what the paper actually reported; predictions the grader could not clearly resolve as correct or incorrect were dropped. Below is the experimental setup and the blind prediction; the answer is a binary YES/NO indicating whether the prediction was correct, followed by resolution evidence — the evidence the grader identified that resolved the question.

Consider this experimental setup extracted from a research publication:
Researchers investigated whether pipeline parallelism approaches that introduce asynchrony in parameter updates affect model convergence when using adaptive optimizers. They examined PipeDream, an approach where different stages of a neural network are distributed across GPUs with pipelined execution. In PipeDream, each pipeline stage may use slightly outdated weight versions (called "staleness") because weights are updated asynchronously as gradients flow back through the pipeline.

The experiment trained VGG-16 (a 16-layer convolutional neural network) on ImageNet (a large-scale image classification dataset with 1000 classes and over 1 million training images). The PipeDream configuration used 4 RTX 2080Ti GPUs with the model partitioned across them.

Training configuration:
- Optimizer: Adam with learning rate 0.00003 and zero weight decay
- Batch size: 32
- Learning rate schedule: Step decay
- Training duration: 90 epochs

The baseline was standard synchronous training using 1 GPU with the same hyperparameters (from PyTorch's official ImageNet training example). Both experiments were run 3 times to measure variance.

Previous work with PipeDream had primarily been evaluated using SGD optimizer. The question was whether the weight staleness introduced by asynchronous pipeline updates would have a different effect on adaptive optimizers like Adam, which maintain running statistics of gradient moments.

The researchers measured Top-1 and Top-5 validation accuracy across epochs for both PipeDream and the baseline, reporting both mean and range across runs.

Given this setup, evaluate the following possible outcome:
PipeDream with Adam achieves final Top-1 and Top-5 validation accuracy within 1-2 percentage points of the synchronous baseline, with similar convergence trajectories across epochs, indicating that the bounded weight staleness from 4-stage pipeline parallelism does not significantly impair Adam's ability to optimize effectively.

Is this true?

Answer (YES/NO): NO